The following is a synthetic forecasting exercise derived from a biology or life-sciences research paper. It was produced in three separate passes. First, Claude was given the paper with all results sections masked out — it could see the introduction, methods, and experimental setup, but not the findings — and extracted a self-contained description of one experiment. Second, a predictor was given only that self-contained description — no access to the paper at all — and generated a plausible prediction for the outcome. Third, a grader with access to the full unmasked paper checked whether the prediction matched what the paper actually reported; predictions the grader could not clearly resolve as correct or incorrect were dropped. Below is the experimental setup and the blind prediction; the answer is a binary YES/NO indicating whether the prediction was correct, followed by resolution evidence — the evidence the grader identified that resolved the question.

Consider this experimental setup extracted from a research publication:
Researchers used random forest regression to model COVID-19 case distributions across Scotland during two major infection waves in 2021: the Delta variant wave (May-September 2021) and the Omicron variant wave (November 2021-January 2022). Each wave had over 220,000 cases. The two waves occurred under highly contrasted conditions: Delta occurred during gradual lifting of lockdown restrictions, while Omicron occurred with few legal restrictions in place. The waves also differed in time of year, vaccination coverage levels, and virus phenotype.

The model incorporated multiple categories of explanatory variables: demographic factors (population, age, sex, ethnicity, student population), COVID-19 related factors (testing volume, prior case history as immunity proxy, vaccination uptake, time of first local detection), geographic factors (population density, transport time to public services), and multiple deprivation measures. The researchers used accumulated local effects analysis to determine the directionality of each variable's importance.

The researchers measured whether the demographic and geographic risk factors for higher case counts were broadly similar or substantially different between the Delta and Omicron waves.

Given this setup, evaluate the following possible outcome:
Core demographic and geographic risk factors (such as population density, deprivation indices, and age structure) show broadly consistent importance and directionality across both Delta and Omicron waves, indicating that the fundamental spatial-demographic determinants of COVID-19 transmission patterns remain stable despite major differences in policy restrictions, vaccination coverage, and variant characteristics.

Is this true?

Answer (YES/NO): YES